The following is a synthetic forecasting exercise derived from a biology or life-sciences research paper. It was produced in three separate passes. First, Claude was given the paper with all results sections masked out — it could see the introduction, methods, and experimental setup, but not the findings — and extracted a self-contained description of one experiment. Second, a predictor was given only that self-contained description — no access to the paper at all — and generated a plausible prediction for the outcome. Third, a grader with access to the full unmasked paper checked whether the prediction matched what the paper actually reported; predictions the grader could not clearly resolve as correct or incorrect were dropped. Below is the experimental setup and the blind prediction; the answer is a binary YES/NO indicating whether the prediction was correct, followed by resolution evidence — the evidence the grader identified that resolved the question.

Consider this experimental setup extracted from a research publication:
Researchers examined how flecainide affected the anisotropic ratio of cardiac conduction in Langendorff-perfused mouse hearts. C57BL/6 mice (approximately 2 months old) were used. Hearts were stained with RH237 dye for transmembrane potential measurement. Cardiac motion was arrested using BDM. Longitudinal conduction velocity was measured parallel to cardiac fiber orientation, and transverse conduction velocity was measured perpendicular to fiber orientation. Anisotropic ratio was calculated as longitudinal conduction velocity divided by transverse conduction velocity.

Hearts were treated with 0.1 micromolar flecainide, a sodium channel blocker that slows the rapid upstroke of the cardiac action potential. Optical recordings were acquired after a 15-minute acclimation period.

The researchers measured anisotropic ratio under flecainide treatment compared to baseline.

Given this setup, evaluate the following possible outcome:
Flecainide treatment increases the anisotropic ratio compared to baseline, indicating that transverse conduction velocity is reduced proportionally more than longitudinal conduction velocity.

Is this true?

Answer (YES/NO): NO